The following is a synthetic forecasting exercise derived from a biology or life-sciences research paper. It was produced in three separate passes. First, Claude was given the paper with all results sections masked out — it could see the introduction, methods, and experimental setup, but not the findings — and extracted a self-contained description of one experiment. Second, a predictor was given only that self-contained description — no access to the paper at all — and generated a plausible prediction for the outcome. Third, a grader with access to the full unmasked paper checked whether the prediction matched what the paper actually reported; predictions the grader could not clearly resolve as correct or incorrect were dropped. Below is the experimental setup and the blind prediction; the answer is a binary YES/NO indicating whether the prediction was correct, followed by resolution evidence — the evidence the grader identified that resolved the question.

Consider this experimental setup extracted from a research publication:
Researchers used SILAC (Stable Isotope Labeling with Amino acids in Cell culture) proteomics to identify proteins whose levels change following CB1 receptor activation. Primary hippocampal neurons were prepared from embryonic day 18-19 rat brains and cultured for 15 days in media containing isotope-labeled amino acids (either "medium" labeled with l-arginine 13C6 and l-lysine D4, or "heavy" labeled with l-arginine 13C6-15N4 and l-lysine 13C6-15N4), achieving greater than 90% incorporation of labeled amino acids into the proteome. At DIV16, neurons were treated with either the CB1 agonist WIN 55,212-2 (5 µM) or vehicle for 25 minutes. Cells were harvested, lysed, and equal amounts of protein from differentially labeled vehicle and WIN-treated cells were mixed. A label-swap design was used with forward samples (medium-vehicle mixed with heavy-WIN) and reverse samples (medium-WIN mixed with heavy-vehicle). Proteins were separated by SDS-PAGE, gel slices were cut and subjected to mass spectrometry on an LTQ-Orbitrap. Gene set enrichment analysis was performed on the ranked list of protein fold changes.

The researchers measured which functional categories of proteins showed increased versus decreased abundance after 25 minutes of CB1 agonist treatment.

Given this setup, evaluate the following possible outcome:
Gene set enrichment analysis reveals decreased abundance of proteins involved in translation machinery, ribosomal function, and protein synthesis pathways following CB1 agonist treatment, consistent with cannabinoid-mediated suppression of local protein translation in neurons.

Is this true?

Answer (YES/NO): NO